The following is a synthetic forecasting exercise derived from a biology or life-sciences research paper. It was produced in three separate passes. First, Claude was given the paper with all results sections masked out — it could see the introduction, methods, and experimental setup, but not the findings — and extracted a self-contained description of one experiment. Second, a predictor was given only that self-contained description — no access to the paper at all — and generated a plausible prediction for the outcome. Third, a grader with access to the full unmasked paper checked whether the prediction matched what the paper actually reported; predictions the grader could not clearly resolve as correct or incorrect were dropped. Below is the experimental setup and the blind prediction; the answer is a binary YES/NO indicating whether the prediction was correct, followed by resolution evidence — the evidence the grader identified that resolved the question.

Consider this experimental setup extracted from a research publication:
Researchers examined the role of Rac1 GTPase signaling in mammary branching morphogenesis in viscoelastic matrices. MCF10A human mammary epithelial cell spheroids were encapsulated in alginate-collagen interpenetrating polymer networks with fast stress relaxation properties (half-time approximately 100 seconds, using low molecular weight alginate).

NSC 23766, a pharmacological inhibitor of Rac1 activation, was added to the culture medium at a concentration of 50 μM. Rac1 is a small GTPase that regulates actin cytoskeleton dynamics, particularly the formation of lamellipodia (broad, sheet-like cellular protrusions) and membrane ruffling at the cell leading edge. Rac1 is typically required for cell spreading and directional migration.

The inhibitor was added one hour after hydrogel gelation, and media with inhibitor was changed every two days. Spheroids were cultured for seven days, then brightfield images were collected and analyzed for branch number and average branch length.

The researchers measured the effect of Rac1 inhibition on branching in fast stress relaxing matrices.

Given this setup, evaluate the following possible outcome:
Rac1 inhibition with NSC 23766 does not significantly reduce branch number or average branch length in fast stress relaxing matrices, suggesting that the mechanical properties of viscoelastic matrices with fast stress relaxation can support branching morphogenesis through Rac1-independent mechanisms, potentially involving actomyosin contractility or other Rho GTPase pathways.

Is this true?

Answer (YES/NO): YES